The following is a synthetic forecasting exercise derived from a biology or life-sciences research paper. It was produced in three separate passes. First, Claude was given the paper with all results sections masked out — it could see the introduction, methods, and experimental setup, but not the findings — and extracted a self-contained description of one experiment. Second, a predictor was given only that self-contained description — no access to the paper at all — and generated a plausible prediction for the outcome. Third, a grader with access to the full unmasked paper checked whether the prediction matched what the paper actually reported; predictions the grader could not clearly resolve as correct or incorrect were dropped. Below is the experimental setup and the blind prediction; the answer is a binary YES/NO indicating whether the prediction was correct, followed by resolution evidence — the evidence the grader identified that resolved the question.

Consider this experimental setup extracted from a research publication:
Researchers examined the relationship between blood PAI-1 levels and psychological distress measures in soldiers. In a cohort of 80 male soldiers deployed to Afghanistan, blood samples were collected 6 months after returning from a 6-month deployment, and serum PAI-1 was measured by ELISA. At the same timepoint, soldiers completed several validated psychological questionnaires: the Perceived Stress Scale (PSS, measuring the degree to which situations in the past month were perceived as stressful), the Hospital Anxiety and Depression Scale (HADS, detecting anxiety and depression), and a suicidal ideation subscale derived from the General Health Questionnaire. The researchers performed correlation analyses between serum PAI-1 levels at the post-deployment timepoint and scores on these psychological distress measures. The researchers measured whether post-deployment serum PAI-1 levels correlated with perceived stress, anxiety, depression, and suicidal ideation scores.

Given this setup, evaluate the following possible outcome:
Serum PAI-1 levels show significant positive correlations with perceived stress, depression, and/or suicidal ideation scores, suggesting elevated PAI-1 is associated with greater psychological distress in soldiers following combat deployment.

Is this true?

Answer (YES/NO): NO